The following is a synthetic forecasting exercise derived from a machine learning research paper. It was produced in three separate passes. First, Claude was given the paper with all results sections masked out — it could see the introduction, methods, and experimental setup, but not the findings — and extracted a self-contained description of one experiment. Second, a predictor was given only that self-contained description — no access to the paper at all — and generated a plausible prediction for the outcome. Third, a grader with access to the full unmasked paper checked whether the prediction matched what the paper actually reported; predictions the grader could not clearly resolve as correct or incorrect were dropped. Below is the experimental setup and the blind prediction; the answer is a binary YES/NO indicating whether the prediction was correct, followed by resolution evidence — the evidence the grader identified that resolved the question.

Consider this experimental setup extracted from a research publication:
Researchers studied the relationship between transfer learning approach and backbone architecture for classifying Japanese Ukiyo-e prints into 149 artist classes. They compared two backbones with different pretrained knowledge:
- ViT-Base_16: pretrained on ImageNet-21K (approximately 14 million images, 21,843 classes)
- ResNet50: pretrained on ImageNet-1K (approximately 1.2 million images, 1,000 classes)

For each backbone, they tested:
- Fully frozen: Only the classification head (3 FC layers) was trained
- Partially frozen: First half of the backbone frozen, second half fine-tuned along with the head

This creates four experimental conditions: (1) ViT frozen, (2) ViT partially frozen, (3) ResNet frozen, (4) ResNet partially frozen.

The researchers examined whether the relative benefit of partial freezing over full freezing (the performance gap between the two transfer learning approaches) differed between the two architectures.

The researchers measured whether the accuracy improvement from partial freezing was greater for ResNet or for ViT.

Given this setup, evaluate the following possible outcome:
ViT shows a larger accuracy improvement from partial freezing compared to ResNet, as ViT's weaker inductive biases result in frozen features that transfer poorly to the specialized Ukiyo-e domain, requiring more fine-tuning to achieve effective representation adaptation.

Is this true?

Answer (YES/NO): YES